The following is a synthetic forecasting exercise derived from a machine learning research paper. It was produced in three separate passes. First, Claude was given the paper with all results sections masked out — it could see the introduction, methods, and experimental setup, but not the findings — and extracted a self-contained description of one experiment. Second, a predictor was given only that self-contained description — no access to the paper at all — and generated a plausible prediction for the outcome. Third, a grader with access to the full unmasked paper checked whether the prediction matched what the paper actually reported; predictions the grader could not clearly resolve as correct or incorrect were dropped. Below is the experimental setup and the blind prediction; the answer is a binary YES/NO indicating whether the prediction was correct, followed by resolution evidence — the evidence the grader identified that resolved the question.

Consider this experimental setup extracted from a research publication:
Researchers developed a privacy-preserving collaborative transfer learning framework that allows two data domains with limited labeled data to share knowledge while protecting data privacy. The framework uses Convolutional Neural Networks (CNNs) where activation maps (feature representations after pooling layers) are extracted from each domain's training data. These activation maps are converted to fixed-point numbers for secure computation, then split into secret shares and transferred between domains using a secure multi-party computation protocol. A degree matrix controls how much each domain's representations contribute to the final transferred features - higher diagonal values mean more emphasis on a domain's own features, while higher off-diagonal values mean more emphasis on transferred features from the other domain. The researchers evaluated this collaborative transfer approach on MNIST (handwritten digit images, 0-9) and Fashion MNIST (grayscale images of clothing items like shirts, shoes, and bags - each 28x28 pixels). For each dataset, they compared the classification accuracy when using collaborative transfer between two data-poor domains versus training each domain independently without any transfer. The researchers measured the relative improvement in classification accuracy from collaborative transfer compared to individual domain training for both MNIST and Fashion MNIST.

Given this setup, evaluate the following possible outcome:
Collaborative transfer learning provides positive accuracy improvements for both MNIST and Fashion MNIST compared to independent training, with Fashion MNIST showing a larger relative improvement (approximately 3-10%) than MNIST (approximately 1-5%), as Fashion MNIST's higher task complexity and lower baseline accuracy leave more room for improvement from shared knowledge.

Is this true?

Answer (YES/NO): NO